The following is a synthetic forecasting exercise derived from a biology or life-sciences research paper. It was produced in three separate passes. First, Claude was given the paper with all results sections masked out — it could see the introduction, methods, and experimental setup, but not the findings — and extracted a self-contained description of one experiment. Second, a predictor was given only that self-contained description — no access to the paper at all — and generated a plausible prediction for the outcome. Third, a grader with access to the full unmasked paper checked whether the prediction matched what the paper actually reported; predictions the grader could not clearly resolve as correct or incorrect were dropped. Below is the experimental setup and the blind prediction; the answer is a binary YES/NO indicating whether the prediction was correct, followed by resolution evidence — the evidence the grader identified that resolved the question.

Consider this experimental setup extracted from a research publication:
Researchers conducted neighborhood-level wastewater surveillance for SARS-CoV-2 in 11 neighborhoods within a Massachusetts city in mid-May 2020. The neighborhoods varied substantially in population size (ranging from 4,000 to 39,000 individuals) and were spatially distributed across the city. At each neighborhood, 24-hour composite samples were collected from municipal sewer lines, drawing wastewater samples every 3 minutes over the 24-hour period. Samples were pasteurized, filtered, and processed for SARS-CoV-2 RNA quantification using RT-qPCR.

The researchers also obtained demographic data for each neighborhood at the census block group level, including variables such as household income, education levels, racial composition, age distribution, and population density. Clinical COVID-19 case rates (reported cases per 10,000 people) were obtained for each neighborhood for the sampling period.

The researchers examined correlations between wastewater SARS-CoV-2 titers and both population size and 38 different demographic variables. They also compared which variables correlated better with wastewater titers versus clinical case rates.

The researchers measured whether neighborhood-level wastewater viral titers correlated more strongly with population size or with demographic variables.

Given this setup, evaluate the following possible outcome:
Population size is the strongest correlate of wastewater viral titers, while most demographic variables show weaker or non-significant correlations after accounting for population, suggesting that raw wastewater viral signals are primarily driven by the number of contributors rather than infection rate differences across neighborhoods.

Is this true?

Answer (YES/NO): NO